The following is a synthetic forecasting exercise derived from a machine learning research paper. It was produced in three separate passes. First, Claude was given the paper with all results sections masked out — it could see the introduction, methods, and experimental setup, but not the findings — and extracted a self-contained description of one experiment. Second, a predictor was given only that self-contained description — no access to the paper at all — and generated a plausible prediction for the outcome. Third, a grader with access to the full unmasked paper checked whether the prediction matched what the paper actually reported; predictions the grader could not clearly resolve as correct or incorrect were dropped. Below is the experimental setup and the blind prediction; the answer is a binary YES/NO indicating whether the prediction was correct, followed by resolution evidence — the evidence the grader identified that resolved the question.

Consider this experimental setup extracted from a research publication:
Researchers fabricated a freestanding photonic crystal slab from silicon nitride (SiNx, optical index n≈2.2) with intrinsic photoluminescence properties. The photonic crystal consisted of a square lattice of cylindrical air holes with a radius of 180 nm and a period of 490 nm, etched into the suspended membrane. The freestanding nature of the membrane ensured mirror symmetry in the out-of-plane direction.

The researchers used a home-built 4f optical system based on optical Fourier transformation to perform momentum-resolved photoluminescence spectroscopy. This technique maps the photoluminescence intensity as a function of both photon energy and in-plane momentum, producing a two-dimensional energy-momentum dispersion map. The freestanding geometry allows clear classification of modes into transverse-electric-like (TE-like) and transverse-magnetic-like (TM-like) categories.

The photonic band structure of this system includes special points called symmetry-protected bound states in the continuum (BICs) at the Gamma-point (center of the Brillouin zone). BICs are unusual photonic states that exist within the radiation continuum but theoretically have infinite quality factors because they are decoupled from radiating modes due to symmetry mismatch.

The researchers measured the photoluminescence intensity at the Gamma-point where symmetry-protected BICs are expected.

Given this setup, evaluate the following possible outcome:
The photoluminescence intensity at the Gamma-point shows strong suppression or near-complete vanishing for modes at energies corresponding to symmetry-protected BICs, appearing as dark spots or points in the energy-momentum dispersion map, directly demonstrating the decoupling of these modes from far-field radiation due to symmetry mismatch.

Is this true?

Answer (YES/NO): YES